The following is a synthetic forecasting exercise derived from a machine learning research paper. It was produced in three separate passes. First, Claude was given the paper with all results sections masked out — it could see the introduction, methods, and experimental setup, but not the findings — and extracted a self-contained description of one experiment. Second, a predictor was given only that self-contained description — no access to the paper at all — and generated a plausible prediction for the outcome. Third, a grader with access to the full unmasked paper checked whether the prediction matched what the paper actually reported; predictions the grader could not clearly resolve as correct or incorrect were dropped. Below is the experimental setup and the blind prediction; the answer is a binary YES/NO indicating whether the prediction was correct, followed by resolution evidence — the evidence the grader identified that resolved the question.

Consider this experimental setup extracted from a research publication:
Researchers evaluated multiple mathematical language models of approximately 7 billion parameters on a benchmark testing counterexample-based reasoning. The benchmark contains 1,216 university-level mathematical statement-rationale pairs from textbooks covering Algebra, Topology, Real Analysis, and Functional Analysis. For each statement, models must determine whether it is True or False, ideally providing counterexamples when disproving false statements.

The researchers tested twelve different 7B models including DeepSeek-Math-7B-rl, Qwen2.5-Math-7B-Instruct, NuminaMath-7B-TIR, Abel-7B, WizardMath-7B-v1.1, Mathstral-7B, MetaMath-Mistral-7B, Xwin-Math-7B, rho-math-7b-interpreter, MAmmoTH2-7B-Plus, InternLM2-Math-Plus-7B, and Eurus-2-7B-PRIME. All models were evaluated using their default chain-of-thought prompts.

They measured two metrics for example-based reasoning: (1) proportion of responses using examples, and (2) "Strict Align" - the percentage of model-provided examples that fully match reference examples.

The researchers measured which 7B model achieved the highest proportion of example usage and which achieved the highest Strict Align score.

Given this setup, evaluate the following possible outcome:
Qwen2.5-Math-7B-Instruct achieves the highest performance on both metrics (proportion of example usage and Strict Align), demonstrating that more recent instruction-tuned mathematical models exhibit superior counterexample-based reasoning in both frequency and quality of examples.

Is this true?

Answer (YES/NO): YES